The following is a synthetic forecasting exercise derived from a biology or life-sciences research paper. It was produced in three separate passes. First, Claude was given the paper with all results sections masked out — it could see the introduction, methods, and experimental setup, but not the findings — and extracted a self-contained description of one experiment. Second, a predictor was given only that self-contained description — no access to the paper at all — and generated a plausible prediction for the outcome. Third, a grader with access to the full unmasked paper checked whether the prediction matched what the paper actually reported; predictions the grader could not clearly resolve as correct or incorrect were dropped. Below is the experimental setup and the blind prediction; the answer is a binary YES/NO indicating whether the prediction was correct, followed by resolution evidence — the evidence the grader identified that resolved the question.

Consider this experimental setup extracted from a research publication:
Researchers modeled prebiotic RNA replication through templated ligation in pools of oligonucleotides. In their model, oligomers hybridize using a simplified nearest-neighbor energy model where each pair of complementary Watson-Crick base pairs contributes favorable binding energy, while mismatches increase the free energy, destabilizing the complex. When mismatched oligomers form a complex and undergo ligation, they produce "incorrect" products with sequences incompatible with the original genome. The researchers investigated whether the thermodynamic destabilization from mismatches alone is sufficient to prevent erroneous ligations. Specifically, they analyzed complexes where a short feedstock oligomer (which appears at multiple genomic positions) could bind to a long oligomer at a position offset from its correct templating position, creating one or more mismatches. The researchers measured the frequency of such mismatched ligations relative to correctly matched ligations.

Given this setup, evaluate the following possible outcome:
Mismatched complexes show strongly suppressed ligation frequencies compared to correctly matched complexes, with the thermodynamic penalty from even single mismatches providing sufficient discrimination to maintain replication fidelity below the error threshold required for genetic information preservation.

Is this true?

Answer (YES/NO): NO